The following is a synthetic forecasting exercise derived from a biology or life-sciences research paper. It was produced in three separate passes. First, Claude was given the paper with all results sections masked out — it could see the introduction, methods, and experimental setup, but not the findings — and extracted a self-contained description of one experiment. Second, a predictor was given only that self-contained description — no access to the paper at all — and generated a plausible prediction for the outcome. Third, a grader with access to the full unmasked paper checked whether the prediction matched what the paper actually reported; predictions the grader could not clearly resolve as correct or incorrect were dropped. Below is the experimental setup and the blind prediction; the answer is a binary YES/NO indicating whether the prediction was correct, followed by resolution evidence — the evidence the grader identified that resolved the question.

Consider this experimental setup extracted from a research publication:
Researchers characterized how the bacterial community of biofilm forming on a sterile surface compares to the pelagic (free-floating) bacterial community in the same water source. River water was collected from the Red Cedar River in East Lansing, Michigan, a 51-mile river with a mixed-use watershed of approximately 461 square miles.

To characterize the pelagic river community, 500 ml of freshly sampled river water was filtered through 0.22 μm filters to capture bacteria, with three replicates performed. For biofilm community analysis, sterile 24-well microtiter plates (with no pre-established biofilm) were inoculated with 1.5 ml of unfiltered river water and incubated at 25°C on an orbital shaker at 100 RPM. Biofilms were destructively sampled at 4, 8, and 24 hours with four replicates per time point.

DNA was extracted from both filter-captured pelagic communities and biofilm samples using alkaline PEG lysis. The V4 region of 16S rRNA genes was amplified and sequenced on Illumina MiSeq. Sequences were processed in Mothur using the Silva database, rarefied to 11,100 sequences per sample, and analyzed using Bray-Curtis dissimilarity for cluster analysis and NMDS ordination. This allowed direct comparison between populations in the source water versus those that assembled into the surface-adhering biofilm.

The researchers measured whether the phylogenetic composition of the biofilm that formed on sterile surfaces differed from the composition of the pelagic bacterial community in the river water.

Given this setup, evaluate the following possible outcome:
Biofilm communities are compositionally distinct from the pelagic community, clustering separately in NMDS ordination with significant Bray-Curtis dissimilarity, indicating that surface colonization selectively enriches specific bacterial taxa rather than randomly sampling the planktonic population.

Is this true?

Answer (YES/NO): YES